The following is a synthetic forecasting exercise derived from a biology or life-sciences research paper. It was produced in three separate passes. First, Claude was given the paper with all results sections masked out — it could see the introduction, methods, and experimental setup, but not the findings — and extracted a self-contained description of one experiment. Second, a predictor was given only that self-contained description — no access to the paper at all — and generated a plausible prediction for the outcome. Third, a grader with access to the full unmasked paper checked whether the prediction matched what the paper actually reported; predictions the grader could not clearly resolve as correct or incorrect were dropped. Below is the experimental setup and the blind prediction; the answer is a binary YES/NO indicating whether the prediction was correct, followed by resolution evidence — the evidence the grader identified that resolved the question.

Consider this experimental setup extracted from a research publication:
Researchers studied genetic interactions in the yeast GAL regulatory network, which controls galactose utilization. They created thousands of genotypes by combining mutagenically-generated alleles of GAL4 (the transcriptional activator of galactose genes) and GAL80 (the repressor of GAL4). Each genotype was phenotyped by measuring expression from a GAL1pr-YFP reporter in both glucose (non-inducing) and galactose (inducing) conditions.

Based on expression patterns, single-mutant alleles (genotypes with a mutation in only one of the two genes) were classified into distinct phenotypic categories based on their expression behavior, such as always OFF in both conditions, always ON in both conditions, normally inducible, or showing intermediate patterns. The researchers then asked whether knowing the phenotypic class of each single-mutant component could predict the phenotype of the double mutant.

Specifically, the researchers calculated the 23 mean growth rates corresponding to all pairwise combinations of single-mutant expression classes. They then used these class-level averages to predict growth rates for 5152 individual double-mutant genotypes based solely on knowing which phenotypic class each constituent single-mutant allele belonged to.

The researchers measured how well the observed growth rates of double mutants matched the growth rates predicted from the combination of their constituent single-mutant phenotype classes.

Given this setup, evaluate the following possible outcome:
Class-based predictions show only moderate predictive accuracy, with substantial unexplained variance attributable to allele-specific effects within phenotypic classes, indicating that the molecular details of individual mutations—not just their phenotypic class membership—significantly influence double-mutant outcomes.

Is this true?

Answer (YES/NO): NO